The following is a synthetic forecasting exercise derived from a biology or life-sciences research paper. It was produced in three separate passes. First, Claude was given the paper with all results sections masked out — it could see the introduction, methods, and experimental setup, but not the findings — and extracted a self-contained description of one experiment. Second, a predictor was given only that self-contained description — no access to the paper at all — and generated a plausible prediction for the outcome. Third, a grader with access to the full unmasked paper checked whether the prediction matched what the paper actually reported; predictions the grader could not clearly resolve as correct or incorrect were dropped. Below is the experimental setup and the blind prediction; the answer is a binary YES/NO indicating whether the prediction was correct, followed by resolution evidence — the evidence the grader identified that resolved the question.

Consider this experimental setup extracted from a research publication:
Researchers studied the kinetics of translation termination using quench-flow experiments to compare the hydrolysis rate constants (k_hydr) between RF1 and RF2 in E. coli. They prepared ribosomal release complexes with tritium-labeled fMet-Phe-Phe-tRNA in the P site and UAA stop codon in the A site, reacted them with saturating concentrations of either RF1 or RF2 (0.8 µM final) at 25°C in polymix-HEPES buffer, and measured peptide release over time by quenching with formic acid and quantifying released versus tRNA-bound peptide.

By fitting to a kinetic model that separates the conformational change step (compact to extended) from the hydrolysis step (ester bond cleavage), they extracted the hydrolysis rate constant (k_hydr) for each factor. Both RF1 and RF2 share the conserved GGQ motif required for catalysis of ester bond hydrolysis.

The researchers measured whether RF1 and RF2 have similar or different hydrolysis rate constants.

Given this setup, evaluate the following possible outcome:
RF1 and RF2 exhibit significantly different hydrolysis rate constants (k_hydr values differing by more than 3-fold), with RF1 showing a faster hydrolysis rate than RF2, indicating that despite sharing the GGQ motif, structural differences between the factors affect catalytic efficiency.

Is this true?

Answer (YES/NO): NO